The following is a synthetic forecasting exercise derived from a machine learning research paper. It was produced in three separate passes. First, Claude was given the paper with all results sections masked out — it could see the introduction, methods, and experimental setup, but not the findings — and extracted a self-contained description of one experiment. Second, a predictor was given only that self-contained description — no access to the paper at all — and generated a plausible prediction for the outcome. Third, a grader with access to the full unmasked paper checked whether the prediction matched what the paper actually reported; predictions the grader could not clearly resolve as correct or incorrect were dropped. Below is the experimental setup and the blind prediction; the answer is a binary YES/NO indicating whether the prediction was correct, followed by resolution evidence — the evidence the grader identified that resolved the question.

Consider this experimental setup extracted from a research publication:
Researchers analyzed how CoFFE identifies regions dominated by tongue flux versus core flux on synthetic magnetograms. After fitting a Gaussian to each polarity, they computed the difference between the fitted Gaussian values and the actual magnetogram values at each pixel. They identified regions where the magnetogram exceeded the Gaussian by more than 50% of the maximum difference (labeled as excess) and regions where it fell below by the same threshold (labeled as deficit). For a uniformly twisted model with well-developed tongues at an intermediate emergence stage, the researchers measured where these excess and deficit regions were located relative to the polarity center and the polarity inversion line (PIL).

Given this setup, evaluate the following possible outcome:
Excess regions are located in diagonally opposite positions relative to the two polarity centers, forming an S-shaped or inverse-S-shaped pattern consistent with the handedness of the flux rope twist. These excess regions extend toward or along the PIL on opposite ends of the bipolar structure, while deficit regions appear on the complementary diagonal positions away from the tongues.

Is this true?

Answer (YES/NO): YES